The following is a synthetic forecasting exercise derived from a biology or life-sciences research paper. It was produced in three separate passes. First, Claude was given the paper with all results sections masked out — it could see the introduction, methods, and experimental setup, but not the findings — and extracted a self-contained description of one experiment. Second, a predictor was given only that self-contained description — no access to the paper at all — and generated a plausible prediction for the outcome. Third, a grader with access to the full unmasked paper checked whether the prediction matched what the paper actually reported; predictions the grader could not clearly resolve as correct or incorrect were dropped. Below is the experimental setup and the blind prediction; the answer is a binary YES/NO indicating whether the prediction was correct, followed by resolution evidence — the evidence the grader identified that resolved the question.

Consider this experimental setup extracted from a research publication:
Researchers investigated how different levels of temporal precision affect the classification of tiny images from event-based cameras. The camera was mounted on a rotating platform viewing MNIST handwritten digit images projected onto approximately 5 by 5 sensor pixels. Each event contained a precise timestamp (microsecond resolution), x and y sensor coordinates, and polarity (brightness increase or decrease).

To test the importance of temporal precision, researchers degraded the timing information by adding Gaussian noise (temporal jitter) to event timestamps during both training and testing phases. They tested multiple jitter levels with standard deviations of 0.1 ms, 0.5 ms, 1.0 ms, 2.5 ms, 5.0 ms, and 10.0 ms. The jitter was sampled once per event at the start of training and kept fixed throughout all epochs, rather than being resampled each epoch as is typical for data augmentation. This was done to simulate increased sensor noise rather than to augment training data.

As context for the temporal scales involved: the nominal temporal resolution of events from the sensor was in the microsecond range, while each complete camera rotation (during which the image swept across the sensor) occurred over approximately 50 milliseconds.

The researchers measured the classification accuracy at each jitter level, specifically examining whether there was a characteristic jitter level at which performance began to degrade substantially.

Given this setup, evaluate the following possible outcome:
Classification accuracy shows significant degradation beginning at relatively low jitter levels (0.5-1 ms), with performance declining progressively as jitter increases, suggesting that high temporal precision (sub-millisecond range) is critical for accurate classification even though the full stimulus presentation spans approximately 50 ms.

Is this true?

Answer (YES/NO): NO